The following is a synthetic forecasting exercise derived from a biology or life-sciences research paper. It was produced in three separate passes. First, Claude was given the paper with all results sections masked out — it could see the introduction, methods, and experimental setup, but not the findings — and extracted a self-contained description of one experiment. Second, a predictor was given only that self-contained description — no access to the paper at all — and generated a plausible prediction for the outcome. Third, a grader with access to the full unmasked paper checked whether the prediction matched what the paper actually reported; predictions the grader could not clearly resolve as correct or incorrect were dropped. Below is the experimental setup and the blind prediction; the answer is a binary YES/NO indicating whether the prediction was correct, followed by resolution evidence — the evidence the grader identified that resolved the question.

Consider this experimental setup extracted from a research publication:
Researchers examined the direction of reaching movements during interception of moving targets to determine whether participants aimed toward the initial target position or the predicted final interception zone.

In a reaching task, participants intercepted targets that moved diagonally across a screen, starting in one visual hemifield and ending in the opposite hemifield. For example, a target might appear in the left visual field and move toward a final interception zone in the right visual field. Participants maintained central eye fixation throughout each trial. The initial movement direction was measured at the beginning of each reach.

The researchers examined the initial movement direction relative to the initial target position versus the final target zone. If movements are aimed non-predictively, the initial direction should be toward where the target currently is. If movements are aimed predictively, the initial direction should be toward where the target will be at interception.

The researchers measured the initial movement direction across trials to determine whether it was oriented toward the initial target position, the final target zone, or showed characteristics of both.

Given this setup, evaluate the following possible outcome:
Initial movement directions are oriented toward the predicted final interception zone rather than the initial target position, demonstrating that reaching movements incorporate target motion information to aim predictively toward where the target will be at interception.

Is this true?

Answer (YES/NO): YES